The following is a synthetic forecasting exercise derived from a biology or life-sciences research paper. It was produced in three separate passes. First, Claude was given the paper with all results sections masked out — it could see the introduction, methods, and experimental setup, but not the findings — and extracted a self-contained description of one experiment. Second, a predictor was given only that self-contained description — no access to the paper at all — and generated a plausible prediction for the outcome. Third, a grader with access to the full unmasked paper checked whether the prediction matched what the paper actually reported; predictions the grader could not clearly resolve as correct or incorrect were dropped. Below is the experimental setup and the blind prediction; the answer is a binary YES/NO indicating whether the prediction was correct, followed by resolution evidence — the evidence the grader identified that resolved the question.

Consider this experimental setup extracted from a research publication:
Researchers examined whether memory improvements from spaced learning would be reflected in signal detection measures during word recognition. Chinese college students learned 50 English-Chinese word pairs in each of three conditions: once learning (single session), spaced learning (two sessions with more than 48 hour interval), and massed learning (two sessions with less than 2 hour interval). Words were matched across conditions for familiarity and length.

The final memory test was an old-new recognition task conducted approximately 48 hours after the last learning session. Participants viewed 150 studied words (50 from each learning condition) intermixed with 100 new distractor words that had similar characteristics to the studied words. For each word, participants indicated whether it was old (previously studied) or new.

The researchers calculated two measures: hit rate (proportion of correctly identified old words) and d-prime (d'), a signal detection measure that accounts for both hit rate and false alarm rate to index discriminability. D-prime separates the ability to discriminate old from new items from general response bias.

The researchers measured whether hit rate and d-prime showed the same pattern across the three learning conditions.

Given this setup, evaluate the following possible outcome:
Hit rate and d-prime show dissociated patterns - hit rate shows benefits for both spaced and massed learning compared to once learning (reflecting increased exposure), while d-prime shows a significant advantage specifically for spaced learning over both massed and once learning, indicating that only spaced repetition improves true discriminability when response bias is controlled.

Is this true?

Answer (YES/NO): NO